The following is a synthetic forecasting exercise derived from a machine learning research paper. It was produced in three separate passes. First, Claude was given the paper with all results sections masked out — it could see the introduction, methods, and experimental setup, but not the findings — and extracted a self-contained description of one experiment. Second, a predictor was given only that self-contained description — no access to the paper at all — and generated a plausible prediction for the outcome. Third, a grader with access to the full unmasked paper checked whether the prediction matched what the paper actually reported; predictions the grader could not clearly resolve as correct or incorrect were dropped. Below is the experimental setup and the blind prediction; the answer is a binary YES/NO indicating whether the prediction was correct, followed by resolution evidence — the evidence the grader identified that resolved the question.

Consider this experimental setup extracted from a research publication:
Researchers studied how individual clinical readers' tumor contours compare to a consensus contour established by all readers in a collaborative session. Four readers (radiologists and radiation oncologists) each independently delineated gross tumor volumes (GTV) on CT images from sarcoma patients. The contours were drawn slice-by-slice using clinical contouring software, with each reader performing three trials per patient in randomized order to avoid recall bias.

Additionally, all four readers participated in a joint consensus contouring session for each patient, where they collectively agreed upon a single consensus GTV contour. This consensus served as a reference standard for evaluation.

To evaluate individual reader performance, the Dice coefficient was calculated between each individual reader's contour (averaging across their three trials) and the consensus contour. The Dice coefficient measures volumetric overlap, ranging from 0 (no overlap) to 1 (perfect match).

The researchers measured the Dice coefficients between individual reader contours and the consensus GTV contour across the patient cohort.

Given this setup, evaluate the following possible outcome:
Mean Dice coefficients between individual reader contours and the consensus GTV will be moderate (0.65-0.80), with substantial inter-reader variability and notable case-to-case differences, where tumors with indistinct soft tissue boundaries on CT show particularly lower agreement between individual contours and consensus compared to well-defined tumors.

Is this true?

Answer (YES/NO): NO